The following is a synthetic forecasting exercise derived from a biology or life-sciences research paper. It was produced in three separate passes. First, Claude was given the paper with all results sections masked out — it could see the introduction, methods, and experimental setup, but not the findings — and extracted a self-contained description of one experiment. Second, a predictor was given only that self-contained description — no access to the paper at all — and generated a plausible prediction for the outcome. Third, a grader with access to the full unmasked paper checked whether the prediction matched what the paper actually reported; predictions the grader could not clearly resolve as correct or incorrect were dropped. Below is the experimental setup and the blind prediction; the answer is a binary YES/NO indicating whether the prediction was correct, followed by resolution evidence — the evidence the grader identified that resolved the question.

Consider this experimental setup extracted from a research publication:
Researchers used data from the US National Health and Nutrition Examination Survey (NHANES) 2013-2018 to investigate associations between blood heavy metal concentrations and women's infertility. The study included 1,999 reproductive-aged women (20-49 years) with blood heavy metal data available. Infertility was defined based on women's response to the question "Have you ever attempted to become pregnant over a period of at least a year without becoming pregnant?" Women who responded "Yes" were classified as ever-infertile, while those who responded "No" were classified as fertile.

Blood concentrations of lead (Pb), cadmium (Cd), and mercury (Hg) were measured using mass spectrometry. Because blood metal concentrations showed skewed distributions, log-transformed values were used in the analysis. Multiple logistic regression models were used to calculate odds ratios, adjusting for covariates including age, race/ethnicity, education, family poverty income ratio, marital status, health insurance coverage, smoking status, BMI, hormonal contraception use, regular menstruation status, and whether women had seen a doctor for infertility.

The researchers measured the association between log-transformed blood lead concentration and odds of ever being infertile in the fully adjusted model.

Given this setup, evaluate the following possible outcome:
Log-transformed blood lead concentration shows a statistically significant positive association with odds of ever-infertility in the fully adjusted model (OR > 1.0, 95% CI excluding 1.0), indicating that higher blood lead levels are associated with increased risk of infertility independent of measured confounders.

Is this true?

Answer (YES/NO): YES